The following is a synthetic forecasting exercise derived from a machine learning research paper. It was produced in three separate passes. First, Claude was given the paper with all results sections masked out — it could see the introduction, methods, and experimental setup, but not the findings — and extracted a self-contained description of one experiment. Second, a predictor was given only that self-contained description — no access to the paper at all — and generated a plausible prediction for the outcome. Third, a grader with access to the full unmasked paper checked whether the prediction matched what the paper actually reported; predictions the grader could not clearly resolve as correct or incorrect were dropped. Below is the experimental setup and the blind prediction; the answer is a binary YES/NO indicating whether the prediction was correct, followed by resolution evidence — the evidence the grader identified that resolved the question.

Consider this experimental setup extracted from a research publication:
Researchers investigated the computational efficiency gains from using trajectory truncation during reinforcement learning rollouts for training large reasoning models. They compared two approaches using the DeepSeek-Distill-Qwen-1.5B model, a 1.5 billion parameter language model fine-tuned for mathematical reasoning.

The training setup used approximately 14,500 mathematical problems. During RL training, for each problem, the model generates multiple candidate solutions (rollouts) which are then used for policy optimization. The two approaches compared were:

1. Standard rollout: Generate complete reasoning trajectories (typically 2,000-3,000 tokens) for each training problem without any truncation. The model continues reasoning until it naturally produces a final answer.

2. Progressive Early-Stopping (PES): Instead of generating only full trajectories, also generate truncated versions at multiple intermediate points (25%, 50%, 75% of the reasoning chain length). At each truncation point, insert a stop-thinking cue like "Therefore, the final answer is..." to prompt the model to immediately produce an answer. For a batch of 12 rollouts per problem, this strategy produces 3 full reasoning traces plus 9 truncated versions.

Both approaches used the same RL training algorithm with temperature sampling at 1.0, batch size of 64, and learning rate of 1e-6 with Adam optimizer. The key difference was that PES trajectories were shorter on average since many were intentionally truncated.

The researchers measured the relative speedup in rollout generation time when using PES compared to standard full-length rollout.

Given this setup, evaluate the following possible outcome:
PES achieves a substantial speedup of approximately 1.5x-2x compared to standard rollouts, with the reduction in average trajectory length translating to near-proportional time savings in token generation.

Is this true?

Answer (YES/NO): NO